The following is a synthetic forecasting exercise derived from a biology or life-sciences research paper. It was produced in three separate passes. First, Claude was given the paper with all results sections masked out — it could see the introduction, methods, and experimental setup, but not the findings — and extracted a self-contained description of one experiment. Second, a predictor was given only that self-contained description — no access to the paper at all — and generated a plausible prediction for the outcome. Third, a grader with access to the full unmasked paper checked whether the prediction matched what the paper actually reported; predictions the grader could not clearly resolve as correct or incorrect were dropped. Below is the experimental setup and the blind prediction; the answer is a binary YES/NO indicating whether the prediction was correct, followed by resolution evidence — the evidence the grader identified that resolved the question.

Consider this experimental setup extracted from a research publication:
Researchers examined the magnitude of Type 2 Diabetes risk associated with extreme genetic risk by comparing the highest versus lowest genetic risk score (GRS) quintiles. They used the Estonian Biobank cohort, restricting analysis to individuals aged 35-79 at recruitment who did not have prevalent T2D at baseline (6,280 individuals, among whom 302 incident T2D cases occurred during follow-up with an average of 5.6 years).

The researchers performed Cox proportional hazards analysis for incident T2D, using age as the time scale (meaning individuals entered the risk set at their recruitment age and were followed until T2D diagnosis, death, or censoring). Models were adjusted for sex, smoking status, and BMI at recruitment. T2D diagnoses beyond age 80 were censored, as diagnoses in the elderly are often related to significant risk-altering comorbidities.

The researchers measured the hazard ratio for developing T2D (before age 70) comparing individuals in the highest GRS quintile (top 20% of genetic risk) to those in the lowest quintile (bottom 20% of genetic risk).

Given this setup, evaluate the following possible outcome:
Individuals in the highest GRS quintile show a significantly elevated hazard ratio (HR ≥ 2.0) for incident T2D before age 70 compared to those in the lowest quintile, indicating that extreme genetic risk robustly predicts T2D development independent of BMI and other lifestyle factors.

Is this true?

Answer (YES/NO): YES